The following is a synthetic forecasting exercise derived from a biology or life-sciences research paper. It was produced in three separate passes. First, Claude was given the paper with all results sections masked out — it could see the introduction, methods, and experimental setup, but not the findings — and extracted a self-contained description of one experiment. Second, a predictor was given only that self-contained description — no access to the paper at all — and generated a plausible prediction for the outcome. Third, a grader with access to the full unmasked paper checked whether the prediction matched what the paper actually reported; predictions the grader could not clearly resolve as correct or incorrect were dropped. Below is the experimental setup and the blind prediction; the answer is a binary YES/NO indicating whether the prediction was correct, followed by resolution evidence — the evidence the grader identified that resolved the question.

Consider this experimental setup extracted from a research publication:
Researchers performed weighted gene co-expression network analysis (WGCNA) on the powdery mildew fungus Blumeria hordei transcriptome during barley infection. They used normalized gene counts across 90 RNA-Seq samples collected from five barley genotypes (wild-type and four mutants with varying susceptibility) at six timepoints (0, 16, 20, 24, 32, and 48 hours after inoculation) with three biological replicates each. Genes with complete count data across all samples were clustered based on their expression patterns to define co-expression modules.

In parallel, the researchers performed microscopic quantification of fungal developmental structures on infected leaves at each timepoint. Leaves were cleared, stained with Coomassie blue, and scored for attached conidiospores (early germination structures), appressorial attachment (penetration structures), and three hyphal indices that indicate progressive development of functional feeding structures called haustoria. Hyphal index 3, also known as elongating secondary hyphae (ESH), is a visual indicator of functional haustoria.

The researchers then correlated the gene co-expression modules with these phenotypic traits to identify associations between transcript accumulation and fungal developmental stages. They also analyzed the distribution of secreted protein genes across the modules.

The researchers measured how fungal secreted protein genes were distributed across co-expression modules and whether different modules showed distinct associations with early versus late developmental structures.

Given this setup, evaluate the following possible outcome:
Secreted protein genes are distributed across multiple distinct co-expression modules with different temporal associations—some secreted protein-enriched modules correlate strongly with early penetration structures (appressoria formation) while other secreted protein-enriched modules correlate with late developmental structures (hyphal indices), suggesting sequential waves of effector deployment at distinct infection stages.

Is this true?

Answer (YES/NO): YES